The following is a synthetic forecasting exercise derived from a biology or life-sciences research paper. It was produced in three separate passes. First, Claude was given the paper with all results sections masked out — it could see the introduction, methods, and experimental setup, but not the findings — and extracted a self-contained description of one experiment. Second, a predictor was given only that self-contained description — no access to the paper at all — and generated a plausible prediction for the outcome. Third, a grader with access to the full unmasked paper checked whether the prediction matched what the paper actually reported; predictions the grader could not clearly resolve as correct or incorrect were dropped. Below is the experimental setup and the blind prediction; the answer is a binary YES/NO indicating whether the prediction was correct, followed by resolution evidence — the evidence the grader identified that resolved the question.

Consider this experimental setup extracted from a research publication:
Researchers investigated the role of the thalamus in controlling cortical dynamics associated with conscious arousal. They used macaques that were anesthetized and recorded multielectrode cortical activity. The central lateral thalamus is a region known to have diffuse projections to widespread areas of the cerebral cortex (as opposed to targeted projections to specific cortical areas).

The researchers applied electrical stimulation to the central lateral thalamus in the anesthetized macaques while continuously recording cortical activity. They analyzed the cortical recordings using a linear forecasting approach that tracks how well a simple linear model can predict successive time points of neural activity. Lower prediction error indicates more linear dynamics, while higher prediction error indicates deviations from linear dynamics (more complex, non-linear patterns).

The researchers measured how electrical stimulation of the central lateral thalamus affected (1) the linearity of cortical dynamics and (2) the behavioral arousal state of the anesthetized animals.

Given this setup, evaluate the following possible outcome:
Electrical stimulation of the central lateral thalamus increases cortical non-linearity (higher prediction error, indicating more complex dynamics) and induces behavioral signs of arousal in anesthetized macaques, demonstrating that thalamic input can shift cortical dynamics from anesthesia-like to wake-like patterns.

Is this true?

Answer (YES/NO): YES